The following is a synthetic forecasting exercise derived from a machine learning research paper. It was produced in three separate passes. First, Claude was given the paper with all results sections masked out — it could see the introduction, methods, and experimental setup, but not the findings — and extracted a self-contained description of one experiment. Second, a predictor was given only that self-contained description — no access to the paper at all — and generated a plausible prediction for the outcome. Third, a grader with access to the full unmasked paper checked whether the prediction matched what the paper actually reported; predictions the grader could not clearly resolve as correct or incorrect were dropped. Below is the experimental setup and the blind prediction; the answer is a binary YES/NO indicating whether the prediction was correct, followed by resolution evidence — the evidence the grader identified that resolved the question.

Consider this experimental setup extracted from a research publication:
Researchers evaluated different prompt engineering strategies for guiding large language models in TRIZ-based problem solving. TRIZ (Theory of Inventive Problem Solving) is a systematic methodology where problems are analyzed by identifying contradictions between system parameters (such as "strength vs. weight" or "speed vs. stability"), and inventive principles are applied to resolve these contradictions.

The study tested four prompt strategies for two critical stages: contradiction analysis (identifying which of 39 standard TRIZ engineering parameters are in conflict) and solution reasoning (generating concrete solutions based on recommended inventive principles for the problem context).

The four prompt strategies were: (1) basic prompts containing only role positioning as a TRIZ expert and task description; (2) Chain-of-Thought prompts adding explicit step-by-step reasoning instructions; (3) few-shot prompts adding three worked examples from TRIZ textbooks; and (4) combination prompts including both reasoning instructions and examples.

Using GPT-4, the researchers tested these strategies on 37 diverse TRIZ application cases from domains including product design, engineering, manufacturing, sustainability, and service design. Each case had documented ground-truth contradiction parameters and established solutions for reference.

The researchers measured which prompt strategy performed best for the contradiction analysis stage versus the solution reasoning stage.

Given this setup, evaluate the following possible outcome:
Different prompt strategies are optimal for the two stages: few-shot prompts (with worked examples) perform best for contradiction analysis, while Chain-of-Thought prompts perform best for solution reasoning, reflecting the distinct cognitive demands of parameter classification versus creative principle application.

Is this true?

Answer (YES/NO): NO